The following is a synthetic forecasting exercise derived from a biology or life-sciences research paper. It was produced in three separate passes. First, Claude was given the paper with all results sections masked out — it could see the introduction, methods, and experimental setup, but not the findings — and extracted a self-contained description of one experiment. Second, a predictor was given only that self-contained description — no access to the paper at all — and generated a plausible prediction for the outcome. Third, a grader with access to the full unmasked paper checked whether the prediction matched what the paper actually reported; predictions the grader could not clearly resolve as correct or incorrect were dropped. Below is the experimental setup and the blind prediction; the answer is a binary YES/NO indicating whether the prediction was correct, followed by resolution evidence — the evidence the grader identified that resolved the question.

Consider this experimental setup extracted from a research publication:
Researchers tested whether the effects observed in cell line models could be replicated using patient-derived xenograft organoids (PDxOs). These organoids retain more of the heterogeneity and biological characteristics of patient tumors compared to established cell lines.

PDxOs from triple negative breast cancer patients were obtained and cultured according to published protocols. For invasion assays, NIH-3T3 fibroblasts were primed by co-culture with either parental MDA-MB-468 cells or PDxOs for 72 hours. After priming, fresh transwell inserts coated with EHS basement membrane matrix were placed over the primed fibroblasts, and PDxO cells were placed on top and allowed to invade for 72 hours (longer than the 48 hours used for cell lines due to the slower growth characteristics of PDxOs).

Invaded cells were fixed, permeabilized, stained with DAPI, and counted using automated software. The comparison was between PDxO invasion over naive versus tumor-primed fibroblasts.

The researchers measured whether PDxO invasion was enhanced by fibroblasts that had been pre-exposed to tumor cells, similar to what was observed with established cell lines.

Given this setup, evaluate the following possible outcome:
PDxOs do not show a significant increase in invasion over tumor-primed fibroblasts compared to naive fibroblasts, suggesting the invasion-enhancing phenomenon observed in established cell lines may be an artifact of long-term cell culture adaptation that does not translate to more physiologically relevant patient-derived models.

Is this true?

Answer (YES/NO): NO